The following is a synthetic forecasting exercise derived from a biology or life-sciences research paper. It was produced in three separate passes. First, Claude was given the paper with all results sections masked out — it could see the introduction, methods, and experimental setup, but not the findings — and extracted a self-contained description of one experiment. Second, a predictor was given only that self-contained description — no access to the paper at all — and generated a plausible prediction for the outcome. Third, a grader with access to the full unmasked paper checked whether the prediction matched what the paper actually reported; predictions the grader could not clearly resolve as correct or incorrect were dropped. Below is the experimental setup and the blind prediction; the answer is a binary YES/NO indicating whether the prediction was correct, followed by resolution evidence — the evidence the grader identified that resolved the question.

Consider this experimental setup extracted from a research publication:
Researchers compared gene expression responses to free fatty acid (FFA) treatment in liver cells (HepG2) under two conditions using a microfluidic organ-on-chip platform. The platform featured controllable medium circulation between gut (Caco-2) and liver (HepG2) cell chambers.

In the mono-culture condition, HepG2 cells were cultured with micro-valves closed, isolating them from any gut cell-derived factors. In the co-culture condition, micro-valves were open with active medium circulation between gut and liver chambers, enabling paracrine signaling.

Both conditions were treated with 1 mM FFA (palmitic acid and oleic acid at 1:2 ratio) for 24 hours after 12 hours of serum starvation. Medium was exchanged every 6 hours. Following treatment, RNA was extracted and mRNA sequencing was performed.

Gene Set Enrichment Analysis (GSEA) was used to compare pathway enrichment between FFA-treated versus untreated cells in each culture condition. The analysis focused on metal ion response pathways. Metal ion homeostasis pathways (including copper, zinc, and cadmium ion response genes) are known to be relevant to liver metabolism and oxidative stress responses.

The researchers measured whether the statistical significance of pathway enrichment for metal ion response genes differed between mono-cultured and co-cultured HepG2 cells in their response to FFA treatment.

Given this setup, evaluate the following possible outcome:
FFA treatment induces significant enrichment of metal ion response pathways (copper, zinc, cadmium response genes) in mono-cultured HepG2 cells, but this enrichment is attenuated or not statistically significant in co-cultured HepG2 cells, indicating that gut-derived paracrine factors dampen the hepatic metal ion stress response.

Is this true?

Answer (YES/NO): NO